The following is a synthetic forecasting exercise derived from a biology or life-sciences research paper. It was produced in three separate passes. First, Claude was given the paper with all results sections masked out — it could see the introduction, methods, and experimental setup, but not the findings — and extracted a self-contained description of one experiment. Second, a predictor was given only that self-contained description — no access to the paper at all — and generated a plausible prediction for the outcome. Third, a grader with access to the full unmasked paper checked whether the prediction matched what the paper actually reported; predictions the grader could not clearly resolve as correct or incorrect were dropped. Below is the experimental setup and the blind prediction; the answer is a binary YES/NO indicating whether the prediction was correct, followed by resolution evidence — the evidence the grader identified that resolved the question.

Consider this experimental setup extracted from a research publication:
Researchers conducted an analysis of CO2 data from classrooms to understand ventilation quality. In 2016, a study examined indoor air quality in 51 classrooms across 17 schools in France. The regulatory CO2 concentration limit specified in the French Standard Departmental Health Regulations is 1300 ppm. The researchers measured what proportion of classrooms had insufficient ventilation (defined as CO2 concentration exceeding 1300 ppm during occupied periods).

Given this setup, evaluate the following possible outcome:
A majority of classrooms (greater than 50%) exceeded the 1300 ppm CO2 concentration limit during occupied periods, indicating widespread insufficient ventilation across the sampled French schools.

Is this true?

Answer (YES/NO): YES